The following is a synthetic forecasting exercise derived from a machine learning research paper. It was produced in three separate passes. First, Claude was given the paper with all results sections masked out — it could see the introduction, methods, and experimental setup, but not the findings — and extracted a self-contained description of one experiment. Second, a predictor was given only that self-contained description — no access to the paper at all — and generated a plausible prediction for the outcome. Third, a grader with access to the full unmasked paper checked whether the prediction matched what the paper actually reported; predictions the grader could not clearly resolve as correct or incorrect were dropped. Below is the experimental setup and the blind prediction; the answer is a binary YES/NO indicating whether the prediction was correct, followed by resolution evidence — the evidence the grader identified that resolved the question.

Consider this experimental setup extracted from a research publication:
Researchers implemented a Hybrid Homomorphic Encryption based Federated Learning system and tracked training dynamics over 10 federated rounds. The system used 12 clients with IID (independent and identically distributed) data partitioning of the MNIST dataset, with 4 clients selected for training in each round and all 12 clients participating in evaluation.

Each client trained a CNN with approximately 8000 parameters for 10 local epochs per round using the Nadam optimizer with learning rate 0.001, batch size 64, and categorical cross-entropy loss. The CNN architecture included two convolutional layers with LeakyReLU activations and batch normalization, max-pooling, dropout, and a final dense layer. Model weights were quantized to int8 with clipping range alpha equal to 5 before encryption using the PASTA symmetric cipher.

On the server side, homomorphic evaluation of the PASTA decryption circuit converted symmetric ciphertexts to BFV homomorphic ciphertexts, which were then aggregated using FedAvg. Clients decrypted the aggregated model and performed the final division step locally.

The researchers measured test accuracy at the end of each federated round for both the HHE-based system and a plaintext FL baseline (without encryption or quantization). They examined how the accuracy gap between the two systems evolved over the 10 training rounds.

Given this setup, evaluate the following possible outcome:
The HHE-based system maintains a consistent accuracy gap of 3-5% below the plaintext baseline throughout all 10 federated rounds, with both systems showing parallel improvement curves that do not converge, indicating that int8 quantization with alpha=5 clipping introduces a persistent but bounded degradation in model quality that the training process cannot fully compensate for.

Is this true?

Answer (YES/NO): NO